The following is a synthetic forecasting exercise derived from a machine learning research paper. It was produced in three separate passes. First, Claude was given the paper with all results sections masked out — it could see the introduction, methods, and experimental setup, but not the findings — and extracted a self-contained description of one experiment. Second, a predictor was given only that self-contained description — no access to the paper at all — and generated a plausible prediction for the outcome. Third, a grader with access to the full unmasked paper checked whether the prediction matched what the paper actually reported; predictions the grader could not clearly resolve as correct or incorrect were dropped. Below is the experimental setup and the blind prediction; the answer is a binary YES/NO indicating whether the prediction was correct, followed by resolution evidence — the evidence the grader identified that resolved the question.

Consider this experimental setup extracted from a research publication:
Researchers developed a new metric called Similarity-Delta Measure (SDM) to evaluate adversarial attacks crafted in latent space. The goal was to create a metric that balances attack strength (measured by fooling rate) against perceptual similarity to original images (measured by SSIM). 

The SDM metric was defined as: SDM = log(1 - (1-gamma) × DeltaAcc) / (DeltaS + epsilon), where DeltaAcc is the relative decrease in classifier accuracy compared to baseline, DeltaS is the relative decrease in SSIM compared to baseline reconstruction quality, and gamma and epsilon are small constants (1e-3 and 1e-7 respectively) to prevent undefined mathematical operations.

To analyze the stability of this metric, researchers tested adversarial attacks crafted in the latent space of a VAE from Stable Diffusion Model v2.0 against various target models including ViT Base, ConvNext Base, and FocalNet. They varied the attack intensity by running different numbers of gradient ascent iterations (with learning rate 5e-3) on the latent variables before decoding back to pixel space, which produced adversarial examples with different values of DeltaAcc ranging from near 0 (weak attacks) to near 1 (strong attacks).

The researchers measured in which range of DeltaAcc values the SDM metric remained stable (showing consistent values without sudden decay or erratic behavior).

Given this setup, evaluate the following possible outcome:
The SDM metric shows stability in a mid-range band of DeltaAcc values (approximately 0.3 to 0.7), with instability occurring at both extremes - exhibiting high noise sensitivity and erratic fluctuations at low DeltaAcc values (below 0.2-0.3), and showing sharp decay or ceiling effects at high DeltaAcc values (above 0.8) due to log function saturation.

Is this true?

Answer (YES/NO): NO